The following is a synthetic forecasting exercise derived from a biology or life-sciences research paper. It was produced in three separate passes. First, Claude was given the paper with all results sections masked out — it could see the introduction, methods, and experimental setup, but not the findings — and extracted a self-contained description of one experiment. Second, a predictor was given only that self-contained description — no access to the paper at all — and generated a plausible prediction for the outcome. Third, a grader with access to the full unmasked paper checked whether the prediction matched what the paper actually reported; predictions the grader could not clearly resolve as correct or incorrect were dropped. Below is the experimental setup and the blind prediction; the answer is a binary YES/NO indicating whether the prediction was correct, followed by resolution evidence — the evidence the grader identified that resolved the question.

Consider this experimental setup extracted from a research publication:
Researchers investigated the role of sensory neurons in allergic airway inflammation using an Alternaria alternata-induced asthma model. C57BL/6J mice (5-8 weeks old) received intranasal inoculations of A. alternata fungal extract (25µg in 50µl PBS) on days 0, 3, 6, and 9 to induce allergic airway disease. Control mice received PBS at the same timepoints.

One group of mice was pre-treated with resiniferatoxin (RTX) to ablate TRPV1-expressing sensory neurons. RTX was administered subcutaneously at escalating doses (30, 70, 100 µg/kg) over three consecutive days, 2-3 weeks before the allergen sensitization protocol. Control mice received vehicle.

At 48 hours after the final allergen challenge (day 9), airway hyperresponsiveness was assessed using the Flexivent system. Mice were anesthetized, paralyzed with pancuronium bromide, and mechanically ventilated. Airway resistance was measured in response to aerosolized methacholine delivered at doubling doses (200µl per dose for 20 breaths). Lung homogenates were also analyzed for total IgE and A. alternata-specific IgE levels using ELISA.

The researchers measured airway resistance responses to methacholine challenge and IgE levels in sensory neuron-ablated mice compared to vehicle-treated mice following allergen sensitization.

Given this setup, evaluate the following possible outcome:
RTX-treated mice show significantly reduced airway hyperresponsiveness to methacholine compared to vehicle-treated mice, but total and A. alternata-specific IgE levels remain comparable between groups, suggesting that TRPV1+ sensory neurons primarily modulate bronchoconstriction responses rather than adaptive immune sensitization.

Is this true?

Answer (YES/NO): NO